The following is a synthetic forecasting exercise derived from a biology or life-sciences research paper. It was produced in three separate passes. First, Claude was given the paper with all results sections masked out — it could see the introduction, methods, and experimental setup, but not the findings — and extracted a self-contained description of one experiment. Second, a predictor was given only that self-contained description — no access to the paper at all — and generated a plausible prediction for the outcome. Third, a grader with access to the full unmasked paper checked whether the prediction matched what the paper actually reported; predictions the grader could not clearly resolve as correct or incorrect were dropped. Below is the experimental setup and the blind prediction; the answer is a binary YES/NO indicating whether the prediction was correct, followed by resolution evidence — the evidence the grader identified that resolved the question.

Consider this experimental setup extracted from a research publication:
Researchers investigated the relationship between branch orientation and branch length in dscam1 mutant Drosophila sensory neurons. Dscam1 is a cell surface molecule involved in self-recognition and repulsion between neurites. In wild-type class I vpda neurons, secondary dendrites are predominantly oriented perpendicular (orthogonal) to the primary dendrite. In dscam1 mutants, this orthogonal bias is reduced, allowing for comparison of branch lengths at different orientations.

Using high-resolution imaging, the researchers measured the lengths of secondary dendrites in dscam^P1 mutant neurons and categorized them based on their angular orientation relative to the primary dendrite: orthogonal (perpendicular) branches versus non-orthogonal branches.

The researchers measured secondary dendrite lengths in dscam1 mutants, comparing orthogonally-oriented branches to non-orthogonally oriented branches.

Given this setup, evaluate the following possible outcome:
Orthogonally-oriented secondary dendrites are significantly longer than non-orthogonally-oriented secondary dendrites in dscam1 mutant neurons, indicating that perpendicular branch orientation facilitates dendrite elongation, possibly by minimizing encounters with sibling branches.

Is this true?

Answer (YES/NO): NO